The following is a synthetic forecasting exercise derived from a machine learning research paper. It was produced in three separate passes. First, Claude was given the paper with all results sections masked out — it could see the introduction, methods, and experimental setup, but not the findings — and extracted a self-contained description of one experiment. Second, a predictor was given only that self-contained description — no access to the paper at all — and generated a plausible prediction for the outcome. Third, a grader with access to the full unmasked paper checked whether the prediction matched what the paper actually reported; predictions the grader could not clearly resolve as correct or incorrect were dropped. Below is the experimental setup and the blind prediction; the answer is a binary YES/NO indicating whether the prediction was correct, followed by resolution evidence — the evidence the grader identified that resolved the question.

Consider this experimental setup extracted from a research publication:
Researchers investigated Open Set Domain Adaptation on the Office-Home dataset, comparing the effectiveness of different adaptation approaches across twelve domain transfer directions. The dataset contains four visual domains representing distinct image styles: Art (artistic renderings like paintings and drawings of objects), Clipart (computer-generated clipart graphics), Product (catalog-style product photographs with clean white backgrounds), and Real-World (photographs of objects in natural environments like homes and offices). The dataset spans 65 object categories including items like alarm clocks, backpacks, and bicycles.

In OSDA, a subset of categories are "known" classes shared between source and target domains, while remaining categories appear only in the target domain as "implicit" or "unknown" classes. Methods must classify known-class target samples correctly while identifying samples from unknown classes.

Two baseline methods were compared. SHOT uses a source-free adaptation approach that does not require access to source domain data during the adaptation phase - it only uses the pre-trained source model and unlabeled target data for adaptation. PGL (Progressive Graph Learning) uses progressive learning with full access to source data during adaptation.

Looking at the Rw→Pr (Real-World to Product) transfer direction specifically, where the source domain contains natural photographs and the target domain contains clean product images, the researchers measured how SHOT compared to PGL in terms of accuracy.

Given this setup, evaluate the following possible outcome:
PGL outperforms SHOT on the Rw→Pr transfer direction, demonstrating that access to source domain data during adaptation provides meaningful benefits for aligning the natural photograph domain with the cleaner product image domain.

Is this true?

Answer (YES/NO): YES